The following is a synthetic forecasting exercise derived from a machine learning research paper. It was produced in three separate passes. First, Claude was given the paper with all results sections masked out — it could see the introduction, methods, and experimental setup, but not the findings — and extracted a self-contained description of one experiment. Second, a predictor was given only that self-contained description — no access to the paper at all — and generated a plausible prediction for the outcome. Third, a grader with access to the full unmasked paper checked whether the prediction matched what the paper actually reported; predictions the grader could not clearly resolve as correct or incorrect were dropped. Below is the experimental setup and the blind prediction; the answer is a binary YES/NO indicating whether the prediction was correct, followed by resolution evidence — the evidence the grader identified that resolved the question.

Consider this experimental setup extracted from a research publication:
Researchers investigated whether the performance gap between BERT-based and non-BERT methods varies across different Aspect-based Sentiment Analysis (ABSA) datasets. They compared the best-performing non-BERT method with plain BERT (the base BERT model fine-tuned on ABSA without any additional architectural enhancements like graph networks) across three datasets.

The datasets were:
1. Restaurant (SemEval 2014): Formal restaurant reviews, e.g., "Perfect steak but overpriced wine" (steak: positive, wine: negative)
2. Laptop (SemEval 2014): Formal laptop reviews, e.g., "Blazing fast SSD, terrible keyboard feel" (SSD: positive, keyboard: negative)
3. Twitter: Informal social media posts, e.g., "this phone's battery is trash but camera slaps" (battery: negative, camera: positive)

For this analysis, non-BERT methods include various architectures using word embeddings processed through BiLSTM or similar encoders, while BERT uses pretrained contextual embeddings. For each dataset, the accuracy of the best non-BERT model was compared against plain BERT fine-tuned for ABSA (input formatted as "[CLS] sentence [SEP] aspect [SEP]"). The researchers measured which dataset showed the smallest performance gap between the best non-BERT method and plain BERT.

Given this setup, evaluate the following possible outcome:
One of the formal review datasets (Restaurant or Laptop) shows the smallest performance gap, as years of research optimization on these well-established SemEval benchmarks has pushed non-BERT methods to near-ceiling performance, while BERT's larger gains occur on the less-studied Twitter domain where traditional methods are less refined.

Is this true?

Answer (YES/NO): NO